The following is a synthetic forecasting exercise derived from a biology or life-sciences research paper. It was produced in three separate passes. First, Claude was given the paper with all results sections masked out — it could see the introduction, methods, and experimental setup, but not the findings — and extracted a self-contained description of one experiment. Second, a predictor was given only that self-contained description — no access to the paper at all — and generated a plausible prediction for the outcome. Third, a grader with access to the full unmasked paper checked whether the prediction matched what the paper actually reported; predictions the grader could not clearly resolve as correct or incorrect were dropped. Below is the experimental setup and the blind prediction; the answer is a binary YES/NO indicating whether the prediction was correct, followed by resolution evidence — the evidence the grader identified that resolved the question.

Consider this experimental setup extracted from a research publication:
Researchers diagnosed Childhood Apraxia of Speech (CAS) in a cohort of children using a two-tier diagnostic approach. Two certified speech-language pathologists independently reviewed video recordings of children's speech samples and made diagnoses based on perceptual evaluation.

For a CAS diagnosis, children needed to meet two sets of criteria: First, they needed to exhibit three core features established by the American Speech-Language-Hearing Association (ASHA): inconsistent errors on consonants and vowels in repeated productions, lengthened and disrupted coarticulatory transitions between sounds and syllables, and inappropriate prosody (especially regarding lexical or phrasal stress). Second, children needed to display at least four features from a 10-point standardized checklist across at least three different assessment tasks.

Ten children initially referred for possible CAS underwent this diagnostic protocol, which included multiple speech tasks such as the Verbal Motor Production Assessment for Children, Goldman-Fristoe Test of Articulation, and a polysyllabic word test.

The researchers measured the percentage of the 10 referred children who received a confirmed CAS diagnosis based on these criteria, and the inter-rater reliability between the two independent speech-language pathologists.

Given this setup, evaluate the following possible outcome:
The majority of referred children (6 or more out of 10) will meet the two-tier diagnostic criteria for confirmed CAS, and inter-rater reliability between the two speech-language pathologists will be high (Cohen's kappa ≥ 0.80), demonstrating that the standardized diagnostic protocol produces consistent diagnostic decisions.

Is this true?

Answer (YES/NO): NO